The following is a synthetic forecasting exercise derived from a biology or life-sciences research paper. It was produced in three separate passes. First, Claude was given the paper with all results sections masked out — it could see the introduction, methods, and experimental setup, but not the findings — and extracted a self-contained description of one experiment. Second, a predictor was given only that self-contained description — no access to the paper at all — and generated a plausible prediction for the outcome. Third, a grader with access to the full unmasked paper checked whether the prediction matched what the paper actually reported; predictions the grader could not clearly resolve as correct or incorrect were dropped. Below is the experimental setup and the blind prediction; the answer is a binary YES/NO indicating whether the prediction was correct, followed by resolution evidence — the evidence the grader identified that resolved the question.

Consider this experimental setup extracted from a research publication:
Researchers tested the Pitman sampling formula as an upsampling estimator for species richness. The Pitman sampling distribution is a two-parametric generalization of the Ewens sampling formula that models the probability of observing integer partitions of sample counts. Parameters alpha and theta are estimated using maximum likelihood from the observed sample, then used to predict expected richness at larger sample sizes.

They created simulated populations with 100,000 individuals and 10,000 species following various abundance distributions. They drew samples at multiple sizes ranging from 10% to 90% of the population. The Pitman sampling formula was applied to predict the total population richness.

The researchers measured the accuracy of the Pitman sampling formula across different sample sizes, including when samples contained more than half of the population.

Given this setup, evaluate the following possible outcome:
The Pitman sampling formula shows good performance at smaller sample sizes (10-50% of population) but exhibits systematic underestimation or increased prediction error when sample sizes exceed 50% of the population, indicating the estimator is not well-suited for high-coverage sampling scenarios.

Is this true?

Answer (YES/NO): NO